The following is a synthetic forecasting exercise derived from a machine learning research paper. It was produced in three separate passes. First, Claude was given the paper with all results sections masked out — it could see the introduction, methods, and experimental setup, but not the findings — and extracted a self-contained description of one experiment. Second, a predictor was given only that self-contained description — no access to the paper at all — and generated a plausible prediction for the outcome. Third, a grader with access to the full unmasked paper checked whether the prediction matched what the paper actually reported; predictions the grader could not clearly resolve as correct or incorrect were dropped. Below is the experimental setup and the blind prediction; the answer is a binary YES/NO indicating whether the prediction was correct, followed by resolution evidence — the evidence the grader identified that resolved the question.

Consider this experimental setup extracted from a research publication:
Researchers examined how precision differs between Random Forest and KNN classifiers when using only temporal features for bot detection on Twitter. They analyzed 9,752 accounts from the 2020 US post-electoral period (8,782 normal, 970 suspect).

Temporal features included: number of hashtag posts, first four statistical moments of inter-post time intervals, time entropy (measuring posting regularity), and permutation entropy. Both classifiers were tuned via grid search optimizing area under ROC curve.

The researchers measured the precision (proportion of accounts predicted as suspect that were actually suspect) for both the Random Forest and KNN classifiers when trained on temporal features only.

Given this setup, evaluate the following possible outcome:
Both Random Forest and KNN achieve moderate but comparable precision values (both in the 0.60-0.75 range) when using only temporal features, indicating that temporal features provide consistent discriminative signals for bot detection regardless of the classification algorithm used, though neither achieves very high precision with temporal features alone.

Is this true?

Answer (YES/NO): NO